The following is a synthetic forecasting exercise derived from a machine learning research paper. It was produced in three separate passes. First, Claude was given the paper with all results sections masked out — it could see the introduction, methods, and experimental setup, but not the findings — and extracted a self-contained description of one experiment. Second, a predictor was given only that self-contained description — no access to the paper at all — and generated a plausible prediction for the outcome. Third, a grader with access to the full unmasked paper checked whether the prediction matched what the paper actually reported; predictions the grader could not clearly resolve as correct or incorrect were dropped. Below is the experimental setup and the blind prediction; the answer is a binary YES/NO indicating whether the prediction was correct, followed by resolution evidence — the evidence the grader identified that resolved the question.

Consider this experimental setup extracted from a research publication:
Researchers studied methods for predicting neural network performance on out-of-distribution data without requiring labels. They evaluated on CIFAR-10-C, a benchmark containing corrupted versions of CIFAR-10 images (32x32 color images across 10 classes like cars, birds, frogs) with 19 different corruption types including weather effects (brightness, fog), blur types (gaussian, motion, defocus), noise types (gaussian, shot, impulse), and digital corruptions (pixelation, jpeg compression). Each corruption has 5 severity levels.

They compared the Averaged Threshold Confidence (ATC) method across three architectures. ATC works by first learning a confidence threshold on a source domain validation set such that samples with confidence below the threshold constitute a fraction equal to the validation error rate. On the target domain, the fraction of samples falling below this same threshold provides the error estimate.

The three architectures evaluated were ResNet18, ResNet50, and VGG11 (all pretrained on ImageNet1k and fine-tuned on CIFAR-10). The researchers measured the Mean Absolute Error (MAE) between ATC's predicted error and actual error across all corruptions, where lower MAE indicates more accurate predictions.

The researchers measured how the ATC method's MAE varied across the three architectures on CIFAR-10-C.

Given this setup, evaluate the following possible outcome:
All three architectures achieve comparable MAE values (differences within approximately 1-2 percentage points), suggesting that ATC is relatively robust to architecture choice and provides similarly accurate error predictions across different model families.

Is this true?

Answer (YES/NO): NO